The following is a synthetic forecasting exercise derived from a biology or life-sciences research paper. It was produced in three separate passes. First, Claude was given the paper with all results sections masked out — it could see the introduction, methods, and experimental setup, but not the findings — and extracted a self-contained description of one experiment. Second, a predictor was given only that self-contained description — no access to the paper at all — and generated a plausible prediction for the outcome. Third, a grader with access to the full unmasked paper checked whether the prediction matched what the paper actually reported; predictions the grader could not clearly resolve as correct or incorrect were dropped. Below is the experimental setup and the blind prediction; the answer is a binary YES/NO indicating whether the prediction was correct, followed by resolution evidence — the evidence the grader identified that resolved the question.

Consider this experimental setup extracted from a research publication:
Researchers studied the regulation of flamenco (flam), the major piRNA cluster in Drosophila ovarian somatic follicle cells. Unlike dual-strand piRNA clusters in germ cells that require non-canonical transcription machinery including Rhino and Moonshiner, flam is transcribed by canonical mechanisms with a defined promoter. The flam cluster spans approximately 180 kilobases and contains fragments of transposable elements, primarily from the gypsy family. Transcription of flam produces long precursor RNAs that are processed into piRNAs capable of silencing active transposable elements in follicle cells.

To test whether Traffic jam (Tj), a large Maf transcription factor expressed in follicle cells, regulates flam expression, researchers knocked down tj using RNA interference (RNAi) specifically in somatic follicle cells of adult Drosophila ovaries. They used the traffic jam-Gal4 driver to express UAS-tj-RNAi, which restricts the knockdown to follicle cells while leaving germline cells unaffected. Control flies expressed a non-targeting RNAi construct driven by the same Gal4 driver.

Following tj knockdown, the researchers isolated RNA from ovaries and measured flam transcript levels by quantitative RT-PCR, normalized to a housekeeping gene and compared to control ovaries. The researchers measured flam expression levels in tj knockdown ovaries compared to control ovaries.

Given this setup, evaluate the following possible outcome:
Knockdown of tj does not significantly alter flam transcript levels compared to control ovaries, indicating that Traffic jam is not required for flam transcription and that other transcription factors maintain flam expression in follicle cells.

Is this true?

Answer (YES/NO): NO